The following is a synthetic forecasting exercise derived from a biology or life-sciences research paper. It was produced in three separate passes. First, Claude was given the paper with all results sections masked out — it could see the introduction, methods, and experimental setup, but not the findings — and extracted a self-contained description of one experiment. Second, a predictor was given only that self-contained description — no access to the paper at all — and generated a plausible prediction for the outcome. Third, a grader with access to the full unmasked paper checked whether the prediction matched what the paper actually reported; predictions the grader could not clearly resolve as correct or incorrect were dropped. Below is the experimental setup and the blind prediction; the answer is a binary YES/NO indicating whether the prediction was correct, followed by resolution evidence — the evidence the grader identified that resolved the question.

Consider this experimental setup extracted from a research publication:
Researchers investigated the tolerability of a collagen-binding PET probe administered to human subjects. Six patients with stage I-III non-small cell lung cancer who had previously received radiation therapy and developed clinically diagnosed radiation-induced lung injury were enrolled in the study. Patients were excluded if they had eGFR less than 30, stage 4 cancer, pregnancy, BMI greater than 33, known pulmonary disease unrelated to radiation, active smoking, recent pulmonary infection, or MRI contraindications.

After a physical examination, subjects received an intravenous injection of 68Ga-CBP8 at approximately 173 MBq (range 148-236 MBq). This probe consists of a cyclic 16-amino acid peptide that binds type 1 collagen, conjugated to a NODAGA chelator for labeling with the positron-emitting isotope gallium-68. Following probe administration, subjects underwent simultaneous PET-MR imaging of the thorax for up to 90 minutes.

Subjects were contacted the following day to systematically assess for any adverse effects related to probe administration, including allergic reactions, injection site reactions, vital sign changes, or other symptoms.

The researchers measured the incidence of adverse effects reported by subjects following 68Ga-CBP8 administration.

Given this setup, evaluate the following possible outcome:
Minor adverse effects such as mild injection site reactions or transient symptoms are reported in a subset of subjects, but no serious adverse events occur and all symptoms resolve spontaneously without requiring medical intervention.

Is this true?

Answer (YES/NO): NO